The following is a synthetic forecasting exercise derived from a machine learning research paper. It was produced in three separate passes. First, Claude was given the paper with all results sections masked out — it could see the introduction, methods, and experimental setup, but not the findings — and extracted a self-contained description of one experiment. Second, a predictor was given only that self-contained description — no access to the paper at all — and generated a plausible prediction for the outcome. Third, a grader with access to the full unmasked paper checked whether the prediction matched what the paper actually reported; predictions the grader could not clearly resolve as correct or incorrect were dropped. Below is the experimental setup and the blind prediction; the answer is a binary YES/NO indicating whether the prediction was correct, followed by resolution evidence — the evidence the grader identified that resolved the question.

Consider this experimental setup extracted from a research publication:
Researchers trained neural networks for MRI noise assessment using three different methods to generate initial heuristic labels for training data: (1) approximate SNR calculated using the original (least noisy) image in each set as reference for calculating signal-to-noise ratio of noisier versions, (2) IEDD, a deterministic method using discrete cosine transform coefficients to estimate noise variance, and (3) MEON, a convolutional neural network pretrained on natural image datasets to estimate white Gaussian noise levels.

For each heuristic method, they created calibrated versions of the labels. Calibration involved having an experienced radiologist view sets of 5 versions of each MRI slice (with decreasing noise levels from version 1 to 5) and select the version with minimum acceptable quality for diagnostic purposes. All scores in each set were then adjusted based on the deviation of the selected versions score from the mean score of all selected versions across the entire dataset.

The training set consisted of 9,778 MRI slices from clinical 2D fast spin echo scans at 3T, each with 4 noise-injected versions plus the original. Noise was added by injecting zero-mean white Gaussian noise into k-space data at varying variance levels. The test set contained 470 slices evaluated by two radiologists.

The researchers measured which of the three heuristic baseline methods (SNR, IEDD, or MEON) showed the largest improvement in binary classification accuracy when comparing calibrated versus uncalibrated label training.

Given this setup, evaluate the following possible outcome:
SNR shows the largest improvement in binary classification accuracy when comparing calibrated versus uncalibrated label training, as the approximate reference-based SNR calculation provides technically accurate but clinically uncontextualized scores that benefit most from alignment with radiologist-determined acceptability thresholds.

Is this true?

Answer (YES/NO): NO